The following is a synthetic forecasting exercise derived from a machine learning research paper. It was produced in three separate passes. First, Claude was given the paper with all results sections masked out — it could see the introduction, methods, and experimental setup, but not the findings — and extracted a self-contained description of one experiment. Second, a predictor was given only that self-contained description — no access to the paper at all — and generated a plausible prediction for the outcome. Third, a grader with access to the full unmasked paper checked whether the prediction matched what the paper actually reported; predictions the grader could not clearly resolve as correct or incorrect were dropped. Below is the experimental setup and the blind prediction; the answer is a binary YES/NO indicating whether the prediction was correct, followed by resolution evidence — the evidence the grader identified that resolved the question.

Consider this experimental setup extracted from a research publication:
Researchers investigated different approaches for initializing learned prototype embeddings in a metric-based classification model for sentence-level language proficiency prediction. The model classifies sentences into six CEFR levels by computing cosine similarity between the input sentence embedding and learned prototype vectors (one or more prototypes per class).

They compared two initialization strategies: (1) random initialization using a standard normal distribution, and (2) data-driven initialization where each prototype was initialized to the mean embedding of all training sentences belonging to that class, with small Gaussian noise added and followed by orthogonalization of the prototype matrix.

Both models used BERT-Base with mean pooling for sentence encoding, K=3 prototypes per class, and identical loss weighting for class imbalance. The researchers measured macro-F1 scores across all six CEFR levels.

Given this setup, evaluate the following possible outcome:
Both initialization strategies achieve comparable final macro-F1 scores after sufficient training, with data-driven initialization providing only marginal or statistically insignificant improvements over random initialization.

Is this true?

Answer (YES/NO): NO